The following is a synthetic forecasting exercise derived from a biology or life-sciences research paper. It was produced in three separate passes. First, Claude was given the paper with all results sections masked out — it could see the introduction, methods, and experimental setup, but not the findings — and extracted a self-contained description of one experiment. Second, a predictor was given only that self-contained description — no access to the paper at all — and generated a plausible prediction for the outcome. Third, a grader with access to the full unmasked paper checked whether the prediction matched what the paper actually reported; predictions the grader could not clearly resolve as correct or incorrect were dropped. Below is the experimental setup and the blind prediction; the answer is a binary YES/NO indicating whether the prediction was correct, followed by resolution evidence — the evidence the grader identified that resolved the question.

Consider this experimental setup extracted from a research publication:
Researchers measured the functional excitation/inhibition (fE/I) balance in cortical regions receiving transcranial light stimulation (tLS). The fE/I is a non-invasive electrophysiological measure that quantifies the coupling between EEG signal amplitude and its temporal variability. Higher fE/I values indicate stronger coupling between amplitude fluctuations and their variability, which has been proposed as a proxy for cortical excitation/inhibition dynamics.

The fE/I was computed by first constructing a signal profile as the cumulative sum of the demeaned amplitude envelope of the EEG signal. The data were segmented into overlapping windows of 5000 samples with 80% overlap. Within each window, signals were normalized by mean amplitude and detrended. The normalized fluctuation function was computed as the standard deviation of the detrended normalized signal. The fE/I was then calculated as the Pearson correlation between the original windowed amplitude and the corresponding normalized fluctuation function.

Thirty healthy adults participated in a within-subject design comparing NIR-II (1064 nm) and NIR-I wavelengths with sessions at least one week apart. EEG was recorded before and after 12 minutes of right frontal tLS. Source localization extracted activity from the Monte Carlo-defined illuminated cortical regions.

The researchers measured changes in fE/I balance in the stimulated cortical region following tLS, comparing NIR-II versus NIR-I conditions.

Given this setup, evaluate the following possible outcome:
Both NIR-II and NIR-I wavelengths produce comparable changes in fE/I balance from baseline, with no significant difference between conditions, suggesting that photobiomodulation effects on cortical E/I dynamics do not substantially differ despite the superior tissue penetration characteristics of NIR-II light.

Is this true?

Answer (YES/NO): NO